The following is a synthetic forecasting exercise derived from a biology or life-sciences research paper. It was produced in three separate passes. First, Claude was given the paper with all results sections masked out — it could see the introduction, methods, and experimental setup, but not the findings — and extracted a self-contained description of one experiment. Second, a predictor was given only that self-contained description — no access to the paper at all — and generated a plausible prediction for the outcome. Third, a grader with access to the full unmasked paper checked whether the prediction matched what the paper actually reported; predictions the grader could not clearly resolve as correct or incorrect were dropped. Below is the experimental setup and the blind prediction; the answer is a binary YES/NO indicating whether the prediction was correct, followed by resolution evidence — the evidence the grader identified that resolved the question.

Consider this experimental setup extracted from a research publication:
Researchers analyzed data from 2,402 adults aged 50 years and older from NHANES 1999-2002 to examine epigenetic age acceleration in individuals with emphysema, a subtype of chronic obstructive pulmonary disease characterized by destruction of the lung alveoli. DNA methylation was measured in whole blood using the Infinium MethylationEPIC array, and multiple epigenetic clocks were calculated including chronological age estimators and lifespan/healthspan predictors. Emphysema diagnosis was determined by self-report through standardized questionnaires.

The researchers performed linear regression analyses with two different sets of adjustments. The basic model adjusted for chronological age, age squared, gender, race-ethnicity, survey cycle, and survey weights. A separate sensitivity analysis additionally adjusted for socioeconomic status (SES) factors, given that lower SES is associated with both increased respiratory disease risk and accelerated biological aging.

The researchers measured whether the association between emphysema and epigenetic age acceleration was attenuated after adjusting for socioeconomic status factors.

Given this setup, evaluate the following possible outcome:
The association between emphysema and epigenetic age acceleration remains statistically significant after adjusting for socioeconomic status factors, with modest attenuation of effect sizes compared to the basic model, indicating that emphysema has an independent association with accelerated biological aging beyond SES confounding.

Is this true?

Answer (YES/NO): YES